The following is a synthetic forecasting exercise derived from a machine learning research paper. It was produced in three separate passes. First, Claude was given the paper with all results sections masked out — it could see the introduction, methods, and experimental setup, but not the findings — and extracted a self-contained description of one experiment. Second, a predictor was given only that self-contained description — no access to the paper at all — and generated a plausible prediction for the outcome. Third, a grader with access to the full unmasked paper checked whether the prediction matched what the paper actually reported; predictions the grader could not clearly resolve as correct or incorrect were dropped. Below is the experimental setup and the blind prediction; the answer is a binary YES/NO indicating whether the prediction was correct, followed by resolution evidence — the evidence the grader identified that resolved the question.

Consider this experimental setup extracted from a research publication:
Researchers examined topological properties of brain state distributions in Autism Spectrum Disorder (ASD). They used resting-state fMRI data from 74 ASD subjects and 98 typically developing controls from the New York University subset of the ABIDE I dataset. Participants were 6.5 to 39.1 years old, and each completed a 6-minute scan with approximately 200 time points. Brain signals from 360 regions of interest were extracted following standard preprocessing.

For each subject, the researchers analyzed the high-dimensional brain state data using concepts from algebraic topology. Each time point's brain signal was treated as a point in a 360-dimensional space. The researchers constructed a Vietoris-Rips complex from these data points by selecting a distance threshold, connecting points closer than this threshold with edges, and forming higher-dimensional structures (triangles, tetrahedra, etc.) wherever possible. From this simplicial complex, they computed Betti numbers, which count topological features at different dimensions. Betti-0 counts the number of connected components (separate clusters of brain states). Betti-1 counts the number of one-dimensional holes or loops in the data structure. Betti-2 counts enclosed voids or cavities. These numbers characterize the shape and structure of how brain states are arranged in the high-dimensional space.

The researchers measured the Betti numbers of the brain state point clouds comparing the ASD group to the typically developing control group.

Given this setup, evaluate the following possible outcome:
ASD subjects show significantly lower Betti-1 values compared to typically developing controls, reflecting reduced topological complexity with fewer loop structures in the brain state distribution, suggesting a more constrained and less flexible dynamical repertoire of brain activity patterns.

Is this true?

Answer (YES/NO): YES